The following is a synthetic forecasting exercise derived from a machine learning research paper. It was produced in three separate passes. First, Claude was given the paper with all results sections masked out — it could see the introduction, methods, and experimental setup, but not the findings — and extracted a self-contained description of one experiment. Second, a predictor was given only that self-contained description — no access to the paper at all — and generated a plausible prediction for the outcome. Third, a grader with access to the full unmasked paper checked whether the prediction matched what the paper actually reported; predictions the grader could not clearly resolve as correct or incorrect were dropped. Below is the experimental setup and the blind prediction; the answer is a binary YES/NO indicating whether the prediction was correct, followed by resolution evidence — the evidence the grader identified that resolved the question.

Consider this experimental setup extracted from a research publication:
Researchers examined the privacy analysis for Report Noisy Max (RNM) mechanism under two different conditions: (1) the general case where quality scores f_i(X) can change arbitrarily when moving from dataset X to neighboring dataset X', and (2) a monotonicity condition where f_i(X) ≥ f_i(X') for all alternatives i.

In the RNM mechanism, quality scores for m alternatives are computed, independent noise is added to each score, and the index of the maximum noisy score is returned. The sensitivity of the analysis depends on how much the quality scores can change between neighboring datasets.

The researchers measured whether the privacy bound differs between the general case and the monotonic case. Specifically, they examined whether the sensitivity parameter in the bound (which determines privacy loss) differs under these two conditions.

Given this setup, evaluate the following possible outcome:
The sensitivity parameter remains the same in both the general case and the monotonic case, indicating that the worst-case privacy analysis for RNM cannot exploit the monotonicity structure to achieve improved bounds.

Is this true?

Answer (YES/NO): NO